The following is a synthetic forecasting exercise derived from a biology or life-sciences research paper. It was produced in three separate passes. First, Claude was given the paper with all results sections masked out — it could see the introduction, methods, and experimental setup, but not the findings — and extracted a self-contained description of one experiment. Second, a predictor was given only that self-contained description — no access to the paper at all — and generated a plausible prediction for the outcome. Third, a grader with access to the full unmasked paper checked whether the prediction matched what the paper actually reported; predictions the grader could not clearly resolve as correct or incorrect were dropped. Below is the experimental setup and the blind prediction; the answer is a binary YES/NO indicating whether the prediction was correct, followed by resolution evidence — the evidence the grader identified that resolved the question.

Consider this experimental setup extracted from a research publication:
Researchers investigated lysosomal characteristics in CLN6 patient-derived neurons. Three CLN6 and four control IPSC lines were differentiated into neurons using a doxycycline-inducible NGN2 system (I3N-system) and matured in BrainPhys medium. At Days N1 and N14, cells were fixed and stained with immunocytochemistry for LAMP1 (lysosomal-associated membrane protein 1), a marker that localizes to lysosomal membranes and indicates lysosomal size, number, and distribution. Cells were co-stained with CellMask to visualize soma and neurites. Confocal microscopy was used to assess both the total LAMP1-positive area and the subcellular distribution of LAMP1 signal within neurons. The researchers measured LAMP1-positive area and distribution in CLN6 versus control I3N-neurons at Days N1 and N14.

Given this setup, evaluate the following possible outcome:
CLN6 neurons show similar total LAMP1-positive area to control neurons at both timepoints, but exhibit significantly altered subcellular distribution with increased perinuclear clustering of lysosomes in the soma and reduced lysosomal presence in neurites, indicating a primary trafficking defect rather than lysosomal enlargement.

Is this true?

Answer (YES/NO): NO